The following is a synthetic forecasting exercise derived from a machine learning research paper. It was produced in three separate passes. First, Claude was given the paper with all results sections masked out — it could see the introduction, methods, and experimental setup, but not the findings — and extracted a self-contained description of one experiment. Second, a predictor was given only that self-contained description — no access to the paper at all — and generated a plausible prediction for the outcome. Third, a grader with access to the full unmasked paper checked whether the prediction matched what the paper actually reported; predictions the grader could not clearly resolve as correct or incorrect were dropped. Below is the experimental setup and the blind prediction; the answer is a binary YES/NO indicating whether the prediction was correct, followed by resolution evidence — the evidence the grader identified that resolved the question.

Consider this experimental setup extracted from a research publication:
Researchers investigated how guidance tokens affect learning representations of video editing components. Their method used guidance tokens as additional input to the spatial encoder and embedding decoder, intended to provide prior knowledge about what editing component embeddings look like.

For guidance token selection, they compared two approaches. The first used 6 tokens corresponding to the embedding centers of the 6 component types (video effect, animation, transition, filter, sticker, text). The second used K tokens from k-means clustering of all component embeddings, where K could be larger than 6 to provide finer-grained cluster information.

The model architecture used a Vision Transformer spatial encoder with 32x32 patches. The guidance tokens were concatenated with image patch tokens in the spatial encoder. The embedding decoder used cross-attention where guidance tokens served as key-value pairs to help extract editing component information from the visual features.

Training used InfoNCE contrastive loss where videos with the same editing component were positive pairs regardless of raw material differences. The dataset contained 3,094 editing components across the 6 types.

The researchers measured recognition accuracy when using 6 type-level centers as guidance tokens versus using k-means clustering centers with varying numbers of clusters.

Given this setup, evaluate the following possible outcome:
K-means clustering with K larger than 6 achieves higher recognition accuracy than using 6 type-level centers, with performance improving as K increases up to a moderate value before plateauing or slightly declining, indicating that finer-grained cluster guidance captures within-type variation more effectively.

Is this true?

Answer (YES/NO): NO